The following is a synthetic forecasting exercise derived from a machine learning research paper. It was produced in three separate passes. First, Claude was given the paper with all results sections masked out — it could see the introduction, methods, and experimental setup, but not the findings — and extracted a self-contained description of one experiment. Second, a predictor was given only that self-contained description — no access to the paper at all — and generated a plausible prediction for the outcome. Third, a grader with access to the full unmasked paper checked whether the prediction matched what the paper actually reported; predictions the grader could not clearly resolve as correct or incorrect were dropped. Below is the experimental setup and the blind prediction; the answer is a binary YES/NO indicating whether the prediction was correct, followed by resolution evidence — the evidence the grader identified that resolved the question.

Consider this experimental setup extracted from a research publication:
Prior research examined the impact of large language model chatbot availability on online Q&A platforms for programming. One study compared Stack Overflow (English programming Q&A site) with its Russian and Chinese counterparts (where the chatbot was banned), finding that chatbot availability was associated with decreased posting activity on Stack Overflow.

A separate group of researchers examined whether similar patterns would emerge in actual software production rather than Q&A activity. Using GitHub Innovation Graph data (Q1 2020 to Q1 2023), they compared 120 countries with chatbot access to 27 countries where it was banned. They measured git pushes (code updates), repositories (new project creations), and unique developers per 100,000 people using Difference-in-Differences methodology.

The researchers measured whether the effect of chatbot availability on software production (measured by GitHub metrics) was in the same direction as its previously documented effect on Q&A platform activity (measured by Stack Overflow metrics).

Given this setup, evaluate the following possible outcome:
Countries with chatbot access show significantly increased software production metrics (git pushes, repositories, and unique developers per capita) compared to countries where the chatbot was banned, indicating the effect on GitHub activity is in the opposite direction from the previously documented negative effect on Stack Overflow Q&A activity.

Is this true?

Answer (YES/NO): YES